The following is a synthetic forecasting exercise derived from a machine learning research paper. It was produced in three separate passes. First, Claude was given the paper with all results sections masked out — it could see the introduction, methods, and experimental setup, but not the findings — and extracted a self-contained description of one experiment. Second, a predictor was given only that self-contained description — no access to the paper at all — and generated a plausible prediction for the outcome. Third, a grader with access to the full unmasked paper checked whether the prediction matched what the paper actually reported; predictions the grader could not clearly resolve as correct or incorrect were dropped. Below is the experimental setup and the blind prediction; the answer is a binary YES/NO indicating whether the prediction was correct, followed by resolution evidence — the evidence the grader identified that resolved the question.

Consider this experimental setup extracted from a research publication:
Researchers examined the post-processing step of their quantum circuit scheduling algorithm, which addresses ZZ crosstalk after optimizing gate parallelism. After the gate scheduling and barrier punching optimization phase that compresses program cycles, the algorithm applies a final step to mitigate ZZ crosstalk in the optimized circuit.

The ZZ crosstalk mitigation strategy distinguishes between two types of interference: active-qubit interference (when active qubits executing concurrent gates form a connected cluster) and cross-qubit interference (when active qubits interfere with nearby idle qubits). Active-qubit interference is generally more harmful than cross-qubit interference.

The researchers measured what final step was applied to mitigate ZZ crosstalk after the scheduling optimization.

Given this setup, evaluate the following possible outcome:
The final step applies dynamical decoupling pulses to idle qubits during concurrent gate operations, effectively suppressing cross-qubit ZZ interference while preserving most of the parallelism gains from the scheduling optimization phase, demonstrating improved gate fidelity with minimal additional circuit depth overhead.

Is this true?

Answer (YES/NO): NO